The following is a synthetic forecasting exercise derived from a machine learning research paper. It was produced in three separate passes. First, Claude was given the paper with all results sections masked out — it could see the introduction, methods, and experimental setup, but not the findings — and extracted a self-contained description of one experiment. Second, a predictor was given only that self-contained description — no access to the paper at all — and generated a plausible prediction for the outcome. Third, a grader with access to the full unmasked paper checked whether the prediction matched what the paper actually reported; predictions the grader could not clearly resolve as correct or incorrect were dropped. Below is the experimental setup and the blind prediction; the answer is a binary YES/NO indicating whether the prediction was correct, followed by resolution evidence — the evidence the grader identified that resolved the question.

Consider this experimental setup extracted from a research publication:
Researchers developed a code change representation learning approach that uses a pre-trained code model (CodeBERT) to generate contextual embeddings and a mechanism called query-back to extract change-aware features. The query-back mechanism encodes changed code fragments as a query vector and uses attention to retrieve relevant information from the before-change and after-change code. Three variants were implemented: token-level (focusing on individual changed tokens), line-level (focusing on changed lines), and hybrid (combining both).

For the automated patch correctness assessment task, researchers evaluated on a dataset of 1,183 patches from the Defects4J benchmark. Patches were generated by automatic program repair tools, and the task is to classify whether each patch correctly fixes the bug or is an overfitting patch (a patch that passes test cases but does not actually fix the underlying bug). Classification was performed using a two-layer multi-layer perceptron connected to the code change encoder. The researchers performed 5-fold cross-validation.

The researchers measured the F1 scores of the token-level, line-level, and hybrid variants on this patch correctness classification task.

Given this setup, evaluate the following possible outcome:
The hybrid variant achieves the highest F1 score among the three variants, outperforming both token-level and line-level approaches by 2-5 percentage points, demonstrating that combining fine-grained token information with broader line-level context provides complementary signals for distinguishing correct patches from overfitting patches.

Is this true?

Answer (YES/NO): NO